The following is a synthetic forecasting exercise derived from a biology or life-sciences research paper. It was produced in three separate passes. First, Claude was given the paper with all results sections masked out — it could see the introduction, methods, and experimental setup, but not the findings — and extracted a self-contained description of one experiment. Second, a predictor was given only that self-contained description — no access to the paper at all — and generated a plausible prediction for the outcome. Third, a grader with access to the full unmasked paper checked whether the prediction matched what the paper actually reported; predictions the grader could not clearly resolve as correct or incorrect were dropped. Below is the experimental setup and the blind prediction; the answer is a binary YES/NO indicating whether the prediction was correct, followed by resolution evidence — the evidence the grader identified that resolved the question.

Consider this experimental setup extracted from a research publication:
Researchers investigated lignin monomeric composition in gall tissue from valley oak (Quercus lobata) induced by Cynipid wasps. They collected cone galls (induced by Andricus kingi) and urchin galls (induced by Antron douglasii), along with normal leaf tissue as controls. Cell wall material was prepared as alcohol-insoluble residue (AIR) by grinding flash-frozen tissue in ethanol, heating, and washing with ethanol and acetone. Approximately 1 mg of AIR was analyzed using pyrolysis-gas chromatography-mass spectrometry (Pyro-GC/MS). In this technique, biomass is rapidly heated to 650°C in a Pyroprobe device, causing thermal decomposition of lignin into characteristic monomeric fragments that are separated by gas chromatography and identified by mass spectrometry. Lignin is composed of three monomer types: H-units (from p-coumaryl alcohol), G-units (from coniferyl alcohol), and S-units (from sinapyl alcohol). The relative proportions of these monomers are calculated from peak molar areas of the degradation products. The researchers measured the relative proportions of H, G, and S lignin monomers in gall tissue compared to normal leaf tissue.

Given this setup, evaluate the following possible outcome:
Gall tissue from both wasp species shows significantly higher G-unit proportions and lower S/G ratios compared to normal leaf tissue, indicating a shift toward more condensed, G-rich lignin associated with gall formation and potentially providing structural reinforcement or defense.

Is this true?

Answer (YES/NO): NO